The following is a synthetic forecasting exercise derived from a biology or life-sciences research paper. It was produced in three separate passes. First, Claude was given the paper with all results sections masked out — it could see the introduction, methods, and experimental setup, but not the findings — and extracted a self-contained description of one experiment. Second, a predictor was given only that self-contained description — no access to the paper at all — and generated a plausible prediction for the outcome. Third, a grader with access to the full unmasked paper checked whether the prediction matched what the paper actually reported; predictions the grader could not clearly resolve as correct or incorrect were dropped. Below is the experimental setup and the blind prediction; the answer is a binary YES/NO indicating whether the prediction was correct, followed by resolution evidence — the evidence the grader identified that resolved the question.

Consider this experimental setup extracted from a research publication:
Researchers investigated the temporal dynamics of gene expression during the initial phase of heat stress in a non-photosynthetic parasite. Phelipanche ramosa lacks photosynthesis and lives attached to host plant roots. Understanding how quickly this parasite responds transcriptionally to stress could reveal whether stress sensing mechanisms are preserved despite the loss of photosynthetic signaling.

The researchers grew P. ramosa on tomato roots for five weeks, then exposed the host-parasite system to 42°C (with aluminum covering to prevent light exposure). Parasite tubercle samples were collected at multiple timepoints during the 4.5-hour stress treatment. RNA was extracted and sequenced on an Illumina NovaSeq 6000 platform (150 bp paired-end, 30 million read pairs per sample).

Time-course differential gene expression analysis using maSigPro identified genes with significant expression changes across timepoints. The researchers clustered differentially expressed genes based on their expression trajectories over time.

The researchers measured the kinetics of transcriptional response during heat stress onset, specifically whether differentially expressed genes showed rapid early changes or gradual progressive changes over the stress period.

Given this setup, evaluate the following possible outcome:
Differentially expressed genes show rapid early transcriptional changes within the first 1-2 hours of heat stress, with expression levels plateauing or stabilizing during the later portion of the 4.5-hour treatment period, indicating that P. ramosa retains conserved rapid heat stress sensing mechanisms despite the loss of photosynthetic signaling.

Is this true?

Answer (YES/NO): NO